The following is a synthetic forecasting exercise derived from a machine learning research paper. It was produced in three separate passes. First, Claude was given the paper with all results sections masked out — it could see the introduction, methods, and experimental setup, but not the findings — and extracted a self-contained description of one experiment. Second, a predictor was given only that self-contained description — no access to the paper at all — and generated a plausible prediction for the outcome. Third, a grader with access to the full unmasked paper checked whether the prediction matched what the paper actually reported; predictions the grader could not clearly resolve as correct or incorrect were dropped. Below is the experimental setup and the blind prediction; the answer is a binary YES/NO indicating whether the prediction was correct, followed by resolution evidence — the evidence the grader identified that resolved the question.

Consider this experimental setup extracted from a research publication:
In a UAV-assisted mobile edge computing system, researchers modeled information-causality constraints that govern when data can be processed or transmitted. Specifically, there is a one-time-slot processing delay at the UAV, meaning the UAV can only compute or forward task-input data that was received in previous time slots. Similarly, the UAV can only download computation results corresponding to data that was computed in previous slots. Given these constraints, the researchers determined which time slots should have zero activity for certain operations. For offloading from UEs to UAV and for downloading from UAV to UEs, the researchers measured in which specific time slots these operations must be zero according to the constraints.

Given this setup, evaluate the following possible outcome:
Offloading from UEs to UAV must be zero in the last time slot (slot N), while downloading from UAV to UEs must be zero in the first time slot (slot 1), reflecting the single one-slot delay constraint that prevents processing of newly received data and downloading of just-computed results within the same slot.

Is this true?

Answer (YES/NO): NO